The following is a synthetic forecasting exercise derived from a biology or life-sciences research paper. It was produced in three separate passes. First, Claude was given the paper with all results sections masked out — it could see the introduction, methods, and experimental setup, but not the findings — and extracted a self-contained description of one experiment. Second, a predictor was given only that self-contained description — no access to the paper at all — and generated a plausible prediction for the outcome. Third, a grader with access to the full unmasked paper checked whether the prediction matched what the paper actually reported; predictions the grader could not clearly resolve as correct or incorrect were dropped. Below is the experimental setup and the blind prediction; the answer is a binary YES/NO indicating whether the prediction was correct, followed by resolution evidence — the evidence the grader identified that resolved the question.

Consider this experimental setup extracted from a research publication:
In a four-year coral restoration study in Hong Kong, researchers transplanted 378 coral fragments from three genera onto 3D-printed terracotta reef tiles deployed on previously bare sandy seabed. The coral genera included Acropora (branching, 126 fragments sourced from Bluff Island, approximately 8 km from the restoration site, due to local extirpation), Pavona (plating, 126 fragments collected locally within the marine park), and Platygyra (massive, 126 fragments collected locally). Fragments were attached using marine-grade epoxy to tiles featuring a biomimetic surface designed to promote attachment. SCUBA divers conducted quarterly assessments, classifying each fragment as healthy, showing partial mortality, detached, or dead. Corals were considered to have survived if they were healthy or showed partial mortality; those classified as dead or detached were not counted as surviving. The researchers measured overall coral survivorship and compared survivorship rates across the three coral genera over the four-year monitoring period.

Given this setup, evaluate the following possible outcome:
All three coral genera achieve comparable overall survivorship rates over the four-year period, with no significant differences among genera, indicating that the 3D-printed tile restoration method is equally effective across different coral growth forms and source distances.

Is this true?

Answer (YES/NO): NO